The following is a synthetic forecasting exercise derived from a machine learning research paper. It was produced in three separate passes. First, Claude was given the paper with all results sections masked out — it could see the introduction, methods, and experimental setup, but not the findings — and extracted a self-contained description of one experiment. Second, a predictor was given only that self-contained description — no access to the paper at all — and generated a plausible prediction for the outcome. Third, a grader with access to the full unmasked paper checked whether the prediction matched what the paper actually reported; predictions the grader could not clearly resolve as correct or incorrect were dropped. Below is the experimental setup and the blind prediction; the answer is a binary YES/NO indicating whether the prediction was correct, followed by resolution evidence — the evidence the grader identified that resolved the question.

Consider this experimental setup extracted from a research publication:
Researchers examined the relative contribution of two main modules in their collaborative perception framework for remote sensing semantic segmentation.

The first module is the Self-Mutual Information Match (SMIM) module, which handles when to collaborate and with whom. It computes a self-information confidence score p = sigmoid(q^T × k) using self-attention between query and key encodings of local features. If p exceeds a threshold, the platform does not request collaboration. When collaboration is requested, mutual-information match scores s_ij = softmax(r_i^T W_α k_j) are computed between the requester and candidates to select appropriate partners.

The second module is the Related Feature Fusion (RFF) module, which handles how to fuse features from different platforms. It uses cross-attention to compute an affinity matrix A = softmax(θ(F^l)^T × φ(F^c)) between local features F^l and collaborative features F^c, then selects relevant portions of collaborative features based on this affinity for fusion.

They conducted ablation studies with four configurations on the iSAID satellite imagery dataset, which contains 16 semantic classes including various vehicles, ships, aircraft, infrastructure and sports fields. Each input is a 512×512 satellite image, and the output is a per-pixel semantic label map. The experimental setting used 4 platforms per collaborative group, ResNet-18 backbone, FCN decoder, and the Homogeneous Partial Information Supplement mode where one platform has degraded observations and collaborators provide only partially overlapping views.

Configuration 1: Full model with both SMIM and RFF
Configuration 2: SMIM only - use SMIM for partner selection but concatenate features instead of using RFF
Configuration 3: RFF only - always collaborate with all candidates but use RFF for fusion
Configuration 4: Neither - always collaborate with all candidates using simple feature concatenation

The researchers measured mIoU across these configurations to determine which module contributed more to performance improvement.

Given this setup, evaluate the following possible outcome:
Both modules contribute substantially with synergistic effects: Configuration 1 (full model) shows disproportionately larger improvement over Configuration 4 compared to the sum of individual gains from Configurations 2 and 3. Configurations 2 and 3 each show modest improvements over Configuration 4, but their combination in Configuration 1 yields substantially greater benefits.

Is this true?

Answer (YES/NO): NO